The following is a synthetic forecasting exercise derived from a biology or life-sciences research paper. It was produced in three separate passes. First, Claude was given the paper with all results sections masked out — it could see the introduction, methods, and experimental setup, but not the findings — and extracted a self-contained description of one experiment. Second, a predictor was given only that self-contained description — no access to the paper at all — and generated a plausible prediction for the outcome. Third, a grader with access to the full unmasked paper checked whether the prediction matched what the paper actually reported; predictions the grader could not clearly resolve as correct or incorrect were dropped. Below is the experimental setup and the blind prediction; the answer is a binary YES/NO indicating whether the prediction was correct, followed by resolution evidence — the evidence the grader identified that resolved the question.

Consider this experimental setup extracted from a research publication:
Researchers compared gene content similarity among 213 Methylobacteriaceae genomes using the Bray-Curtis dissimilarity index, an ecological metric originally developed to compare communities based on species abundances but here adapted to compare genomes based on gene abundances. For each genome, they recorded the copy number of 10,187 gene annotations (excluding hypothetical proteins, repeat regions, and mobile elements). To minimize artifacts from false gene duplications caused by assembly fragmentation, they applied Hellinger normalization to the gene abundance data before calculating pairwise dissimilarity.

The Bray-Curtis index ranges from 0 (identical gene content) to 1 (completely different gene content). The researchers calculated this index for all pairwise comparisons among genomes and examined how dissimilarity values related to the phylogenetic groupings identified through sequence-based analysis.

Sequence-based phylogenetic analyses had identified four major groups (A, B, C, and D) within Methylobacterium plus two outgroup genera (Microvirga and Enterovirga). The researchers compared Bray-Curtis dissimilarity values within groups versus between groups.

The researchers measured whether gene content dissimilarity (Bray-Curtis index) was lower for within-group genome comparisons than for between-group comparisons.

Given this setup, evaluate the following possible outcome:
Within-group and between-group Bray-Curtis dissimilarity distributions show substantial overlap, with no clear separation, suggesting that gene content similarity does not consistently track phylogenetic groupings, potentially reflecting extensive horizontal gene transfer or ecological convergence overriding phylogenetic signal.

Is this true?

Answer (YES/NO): NO